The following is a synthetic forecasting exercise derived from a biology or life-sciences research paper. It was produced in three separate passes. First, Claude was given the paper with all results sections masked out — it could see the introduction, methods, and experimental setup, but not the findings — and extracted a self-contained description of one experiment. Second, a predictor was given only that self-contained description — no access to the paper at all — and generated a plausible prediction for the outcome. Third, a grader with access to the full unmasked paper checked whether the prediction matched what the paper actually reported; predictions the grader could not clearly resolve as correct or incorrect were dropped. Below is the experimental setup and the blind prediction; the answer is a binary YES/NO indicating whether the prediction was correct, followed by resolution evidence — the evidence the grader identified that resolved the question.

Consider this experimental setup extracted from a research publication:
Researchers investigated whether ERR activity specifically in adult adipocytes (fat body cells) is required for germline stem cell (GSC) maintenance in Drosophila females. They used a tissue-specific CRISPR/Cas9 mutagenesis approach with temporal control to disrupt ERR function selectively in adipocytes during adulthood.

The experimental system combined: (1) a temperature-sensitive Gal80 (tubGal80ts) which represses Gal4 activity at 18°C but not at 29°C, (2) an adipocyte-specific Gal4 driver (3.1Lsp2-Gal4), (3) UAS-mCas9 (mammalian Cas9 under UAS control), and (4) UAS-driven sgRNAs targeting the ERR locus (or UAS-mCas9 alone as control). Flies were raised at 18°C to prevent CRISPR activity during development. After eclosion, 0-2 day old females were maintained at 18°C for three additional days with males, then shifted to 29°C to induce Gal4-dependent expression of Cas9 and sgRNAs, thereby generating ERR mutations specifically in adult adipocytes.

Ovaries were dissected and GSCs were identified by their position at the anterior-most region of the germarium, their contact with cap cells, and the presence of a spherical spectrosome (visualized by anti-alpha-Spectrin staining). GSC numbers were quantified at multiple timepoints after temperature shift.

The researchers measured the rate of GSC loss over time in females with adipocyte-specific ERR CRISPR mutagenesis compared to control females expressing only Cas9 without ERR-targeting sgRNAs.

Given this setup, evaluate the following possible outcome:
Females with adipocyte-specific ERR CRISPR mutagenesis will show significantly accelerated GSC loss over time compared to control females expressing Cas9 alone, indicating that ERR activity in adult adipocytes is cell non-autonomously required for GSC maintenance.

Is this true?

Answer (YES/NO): NO